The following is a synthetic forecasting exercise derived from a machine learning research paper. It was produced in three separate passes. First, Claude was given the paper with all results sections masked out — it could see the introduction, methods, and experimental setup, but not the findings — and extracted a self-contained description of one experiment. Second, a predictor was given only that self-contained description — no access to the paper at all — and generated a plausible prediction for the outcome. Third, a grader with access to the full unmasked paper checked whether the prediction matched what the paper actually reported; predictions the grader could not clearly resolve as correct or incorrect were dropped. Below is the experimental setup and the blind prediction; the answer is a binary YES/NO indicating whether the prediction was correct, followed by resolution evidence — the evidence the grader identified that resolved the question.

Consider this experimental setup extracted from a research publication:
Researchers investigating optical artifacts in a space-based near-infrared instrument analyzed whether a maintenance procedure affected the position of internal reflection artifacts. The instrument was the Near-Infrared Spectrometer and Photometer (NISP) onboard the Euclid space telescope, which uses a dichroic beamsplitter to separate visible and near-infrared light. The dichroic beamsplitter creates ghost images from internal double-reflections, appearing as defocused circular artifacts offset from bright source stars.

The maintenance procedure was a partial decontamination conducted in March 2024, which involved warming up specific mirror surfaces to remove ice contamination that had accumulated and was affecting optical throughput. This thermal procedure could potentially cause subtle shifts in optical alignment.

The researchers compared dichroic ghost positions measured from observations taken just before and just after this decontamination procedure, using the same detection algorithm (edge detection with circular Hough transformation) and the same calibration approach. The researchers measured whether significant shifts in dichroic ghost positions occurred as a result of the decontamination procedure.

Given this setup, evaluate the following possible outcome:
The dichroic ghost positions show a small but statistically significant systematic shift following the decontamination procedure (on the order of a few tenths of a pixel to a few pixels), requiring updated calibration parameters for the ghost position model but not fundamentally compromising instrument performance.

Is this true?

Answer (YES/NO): NO